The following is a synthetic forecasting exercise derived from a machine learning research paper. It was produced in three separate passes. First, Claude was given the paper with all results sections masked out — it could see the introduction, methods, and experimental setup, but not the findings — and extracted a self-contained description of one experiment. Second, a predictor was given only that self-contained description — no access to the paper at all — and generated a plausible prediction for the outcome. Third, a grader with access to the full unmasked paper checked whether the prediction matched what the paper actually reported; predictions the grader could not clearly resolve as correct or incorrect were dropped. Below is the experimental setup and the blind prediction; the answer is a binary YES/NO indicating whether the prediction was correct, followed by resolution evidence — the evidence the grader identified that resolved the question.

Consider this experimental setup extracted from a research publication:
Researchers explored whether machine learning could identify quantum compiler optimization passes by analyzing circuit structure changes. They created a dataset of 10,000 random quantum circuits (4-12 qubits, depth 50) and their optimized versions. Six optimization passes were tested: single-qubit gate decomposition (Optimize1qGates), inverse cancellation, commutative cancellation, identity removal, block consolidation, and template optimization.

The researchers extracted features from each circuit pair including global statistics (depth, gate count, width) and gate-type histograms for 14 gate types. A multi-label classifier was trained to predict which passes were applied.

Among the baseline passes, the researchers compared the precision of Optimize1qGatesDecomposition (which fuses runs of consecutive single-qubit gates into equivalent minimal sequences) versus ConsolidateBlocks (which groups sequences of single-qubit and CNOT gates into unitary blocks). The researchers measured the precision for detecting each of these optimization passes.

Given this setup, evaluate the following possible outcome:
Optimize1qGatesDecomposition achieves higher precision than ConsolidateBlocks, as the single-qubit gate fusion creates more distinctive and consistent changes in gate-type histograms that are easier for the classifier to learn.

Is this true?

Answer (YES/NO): YES